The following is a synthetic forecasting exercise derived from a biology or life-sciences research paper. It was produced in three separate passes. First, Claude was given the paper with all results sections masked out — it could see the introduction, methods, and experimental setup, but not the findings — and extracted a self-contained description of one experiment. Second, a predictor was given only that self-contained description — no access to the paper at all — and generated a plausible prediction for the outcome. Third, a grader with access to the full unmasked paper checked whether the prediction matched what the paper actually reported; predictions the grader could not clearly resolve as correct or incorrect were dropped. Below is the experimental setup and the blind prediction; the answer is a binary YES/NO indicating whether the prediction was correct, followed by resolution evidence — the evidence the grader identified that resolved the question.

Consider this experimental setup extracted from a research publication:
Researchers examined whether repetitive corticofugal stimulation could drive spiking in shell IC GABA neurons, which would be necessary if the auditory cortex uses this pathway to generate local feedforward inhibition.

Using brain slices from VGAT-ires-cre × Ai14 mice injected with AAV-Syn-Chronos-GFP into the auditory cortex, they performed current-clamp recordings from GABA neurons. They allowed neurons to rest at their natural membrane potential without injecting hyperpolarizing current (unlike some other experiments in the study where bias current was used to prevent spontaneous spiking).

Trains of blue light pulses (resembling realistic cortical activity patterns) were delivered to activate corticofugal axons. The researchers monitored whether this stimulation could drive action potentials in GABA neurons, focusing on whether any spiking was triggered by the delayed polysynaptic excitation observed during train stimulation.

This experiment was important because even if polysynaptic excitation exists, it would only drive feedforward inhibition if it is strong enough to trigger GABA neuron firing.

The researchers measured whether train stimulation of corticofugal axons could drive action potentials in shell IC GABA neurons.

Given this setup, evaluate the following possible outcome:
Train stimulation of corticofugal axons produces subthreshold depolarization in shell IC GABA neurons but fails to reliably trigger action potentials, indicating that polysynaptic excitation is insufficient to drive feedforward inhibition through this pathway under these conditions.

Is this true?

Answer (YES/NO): NO